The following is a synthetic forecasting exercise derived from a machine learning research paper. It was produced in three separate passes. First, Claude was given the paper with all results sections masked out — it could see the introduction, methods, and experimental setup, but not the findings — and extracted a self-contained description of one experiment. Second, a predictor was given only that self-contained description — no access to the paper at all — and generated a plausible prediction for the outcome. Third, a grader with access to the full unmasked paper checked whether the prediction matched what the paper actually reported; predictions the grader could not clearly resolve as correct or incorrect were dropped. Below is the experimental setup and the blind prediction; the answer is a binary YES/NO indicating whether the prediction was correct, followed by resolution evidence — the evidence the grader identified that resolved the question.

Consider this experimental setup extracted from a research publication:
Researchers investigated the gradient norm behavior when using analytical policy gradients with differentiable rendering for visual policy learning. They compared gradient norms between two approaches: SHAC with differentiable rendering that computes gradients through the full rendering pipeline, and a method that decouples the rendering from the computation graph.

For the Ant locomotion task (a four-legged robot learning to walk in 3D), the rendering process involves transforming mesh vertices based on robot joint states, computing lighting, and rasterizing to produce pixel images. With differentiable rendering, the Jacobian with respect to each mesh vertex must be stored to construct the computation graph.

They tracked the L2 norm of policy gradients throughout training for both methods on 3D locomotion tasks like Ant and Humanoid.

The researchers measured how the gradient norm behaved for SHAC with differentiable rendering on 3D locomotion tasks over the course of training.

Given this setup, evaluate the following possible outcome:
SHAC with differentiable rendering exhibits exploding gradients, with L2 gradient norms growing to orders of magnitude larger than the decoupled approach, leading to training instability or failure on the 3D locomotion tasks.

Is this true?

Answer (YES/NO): YES